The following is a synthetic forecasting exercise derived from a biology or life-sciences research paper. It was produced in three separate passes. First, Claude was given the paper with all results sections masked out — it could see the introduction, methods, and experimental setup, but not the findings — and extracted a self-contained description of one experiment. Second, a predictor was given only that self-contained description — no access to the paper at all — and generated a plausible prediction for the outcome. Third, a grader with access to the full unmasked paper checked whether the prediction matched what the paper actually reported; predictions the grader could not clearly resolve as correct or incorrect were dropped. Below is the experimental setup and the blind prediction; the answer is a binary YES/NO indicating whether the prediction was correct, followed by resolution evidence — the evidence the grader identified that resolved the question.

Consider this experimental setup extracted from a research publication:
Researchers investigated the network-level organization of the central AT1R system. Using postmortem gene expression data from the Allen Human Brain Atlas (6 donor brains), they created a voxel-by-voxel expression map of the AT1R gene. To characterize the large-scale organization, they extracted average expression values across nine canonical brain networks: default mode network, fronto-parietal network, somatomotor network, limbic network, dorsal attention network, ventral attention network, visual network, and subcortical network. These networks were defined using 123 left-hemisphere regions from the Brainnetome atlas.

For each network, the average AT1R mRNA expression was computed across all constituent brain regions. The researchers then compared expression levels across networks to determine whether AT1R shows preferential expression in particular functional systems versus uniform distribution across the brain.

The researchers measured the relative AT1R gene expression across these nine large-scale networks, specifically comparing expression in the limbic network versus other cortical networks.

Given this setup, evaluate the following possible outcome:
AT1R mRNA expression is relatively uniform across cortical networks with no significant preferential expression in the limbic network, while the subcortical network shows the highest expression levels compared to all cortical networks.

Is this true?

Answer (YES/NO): NO